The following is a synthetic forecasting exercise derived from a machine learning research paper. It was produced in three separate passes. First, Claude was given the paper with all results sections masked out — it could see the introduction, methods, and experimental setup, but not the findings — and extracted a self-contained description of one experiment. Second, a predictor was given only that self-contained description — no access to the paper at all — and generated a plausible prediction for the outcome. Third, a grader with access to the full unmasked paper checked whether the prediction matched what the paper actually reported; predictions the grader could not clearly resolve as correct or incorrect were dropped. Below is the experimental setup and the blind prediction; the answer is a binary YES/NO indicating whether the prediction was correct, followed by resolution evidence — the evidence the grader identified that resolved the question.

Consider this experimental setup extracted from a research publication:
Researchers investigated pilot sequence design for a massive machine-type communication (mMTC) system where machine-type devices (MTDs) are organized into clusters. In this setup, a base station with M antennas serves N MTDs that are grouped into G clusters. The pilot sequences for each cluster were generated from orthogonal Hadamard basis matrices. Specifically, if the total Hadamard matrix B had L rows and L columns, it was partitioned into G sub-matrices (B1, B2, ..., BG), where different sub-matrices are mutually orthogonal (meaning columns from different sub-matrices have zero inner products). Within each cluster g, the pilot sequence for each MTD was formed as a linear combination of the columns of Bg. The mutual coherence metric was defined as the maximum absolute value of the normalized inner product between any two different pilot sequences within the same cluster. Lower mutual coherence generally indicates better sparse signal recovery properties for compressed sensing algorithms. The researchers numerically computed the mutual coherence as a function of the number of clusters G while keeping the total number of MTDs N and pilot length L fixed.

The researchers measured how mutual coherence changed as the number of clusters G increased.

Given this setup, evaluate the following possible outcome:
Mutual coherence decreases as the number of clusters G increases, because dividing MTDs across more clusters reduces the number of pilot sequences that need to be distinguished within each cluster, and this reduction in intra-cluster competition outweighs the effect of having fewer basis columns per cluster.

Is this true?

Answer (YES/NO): NO